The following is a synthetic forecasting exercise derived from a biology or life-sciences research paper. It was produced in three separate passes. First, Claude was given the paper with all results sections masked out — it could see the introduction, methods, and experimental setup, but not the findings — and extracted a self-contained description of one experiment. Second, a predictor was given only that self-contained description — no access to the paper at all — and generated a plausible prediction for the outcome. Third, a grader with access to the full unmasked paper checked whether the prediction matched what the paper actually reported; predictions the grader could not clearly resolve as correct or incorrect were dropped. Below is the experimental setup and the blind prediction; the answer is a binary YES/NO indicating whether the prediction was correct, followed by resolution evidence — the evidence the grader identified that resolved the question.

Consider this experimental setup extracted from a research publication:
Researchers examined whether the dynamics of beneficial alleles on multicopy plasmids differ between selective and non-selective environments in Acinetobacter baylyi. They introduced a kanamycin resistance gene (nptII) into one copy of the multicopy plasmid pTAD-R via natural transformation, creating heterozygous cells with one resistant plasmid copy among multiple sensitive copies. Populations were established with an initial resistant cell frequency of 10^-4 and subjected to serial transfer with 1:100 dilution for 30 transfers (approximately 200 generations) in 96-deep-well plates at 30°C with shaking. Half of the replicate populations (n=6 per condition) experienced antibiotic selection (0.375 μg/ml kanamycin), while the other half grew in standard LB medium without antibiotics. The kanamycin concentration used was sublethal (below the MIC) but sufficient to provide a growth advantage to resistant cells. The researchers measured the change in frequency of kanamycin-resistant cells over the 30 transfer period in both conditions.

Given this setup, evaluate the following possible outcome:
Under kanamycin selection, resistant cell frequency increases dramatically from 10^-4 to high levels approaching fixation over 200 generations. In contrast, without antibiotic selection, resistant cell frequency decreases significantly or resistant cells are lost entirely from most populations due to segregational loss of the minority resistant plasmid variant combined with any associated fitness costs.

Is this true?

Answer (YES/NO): YES